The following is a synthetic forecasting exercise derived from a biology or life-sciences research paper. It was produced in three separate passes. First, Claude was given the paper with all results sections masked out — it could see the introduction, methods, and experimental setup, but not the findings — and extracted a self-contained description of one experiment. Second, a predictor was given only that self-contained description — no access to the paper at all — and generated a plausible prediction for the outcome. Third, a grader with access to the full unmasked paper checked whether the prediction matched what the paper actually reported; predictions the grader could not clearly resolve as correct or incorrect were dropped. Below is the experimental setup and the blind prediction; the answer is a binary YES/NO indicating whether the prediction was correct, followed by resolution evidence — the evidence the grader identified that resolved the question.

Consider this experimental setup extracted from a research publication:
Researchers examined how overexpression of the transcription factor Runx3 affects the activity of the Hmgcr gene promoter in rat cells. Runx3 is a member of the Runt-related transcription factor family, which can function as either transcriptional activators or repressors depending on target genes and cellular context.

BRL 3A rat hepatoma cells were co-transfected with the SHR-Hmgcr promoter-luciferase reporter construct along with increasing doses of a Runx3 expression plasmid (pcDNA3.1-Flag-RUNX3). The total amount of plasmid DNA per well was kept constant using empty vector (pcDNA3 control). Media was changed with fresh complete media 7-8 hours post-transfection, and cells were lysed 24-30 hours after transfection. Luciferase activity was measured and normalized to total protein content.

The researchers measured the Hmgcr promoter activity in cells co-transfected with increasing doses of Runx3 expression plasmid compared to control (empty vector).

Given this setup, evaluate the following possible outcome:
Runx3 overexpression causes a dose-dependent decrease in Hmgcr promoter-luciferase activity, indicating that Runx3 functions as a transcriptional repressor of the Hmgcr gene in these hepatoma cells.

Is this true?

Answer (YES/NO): YES